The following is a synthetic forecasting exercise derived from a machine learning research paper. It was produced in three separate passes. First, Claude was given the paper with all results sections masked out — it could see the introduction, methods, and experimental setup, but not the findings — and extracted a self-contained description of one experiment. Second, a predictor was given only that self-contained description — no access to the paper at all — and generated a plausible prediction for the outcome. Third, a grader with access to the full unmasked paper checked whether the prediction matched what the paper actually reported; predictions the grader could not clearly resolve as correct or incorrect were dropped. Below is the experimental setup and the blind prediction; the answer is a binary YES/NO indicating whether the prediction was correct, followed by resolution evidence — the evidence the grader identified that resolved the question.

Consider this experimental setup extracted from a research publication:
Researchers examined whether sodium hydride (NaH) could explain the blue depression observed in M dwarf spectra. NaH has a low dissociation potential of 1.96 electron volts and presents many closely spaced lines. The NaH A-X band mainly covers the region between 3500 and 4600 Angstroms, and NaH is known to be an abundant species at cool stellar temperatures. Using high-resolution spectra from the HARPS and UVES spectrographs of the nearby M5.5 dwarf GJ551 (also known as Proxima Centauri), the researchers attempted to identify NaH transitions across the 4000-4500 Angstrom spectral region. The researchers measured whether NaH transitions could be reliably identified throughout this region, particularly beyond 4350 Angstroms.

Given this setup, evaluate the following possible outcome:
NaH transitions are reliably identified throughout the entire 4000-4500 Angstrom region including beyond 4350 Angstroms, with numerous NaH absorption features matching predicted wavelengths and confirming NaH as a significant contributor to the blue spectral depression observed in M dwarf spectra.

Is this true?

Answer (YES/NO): NO